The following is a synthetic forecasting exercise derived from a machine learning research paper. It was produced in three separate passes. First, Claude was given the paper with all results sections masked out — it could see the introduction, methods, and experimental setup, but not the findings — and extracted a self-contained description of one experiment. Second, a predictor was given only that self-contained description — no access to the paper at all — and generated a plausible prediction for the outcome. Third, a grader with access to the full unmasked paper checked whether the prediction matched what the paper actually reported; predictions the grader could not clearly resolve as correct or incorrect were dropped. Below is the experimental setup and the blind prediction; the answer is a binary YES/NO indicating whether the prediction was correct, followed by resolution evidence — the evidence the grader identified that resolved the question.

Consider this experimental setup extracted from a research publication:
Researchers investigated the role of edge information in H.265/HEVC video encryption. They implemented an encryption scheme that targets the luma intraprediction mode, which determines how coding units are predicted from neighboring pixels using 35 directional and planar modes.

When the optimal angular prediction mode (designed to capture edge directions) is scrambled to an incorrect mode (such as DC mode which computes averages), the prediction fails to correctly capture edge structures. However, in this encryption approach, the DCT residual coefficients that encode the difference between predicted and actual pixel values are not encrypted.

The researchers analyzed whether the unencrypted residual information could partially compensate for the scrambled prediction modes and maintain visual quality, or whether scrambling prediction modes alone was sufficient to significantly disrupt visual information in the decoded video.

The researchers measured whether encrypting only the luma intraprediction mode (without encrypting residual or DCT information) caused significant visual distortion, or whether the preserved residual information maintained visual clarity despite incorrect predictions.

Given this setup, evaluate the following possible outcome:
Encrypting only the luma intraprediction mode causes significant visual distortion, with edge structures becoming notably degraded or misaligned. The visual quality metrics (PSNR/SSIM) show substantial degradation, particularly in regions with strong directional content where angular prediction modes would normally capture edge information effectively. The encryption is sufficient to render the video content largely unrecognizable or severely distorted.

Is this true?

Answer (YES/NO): NO